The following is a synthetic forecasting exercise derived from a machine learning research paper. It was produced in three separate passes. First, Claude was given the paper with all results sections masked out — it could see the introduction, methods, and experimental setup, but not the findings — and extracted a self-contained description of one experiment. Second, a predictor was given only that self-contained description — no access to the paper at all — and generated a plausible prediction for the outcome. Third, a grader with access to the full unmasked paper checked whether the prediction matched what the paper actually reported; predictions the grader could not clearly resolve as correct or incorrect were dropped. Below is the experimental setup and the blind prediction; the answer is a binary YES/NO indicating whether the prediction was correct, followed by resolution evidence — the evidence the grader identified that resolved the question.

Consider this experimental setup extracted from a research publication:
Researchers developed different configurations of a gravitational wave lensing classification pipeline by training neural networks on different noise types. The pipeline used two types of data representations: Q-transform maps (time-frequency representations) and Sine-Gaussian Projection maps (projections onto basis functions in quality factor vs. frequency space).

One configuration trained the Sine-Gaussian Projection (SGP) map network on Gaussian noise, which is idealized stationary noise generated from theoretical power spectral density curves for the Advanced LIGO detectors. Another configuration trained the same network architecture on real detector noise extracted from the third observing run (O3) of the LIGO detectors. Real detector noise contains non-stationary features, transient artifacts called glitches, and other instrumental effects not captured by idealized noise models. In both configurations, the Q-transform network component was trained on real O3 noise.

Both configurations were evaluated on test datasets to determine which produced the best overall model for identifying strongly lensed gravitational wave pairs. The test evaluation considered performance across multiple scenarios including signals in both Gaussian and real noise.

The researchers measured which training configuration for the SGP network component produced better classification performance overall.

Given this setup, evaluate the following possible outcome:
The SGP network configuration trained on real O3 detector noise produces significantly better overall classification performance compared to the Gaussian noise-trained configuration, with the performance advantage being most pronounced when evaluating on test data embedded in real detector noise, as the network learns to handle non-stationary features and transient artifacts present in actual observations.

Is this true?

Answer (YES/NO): NO